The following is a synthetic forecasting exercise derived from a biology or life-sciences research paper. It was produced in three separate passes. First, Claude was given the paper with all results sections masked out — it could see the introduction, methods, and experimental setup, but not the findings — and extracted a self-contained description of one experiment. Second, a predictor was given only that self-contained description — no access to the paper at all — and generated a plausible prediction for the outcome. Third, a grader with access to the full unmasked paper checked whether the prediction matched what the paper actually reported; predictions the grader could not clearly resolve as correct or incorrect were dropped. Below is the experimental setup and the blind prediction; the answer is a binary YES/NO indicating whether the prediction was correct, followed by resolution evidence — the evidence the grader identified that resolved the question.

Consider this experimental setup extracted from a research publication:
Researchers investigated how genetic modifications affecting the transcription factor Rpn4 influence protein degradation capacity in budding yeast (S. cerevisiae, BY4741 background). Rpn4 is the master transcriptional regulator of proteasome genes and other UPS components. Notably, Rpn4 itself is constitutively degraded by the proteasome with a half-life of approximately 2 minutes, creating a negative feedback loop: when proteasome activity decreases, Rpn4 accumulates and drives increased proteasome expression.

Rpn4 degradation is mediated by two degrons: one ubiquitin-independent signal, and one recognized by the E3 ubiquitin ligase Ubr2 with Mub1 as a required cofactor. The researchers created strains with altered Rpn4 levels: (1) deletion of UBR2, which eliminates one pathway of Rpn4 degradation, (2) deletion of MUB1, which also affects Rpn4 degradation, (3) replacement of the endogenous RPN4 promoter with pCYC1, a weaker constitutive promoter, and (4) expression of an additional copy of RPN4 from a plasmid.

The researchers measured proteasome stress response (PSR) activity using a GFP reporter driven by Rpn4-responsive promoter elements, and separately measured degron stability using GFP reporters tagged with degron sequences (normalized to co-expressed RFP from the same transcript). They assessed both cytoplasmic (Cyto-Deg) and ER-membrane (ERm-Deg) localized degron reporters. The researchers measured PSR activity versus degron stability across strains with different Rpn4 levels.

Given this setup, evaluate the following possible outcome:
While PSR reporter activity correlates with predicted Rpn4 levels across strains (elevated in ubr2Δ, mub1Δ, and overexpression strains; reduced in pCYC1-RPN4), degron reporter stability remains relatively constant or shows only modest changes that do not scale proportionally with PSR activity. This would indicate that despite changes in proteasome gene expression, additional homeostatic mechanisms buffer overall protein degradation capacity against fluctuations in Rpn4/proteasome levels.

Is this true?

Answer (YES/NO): NO